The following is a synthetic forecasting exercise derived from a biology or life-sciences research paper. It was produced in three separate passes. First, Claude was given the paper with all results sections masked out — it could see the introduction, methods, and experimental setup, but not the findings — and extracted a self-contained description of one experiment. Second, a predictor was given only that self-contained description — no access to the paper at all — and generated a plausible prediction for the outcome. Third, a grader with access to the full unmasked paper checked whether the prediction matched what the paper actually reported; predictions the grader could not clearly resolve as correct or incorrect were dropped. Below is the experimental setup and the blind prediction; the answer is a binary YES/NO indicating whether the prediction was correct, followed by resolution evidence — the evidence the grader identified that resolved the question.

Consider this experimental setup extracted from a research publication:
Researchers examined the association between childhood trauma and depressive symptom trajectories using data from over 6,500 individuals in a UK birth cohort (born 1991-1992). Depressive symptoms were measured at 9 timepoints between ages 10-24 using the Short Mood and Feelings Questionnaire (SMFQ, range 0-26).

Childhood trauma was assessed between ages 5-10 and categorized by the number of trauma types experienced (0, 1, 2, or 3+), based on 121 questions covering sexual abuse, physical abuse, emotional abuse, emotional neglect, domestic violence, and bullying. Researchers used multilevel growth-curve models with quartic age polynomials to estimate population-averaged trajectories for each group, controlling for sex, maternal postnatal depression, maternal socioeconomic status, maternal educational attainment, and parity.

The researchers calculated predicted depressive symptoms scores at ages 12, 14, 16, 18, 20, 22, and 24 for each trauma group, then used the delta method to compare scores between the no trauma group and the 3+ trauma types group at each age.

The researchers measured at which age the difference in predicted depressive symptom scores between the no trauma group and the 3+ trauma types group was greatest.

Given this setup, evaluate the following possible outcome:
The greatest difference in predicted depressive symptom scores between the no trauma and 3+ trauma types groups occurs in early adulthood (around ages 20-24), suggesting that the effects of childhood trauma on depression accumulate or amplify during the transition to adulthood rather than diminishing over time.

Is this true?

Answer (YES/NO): NO